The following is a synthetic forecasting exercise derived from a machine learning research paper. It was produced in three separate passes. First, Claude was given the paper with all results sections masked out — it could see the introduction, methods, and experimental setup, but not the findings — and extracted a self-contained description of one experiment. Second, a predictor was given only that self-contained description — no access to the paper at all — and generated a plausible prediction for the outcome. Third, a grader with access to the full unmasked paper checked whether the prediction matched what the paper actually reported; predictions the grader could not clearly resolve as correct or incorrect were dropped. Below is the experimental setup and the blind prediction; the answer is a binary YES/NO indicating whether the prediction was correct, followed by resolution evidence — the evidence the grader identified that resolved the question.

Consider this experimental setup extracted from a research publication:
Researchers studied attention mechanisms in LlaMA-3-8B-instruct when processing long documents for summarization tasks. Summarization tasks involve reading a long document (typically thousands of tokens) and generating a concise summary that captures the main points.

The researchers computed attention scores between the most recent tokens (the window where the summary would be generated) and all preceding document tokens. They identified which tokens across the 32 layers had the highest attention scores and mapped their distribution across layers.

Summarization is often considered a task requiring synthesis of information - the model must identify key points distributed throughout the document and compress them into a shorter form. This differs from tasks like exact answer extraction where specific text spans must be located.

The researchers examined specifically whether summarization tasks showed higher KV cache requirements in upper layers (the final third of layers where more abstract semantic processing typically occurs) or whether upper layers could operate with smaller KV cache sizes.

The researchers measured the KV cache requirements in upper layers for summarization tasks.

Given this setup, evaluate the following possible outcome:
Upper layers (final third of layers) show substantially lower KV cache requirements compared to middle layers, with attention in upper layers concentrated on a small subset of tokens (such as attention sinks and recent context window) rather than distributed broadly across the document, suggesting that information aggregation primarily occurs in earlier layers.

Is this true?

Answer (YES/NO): YES